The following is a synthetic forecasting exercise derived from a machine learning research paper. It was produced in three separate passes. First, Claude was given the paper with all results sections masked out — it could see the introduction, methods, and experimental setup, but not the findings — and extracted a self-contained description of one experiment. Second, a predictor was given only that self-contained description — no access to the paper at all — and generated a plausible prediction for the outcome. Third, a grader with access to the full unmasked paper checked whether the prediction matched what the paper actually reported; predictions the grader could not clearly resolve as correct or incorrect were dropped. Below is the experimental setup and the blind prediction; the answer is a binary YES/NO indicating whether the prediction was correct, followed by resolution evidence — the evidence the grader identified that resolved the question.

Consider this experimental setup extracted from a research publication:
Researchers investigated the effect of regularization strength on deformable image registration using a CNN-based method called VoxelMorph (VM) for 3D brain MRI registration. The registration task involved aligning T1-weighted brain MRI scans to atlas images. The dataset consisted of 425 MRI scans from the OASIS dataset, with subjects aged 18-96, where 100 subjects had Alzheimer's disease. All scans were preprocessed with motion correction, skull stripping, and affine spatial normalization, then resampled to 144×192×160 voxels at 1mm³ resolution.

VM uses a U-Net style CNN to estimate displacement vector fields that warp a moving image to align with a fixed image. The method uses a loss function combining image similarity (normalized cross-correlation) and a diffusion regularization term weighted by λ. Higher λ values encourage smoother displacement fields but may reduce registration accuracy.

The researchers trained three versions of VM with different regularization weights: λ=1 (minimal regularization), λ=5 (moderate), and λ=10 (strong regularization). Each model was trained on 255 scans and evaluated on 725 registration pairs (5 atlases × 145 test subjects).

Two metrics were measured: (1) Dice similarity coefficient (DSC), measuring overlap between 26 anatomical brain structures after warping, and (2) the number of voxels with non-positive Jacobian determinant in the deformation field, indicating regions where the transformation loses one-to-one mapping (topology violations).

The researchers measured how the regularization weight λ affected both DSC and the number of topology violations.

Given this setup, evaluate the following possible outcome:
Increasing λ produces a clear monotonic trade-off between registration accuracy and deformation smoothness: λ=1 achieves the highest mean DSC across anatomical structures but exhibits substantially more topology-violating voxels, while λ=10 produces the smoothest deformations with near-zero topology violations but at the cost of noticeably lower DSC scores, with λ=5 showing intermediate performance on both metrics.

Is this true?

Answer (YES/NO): YES